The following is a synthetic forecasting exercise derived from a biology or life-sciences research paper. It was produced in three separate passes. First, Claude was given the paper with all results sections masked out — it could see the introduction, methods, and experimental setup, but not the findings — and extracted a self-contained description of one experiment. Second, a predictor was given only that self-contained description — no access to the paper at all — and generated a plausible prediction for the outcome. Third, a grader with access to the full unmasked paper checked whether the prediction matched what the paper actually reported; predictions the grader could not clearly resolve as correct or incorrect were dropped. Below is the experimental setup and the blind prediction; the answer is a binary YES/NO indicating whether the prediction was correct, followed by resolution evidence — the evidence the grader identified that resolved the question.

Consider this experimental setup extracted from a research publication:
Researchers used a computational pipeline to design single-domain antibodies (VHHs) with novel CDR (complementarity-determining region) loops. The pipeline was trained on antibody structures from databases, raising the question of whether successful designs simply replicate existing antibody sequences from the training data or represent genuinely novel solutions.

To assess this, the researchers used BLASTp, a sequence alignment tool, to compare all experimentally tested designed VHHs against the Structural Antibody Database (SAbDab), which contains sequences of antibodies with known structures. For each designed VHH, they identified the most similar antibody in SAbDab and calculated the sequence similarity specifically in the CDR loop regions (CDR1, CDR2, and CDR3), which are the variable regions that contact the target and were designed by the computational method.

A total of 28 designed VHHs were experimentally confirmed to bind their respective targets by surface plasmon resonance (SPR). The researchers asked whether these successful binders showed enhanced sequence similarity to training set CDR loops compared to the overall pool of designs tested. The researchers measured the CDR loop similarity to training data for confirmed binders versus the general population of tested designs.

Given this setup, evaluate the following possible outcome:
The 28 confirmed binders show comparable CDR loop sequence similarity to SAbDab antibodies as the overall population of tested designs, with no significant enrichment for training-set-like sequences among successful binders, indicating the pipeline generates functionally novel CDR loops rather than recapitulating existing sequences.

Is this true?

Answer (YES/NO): YES